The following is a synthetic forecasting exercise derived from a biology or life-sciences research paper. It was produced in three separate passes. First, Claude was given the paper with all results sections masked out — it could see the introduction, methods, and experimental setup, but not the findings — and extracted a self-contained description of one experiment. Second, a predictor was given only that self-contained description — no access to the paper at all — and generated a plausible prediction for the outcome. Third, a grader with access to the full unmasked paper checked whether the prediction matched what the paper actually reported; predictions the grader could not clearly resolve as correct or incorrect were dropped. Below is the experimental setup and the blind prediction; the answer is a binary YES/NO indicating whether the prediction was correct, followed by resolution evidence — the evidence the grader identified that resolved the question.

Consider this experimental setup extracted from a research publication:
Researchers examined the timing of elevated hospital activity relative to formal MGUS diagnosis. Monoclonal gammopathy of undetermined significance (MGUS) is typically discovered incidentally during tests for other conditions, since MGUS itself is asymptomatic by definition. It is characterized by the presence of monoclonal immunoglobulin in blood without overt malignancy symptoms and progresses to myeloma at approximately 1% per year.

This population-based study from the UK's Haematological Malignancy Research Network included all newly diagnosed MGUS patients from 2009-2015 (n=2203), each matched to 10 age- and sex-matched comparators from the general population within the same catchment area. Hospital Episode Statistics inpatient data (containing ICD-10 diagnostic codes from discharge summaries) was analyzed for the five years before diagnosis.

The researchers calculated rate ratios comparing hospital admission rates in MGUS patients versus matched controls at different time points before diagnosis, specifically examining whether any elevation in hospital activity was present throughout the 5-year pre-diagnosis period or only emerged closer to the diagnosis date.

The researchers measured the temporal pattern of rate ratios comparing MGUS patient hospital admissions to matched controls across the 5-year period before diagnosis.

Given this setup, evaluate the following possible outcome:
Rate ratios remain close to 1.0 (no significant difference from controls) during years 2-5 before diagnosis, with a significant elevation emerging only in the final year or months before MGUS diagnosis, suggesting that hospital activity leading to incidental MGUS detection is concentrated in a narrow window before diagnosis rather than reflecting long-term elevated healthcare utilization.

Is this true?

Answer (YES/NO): NO